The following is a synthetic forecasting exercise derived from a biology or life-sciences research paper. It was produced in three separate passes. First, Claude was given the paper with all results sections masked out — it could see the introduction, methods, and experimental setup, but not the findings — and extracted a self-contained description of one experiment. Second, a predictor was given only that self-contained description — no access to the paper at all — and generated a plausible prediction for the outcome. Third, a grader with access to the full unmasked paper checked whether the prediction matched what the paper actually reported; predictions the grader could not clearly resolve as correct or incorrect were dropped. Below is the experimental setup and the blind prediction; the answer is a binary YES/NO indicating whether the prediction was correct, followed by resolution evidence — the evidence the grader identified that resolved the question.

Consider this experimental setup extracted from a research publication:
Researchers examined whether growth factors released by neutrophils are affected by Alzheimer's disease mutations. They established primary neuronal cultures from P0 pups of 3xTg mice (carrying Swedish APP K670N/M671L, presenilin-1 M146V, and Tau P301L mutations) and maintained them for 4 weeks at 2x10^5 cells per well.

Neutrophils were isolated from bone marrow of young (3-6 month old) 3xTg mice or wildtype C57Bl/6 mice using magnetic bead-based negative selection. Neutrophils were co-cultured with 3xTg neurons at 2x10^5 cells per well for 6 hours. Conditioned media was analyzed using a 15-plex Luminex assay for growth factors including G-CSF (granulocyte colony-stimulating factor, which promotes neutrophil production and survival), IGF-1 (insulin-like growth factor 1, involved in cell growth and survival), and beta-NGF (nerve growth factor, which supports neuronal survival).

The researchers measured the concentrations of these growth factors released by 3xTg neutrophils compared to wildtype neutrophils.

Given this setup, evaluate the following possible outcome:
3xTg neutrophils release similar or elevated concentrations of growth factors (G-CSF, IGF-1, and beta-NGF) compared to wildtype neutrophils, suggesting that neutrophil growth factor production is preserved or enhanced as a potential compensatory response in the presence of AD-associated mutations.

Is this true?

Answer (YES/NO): YES